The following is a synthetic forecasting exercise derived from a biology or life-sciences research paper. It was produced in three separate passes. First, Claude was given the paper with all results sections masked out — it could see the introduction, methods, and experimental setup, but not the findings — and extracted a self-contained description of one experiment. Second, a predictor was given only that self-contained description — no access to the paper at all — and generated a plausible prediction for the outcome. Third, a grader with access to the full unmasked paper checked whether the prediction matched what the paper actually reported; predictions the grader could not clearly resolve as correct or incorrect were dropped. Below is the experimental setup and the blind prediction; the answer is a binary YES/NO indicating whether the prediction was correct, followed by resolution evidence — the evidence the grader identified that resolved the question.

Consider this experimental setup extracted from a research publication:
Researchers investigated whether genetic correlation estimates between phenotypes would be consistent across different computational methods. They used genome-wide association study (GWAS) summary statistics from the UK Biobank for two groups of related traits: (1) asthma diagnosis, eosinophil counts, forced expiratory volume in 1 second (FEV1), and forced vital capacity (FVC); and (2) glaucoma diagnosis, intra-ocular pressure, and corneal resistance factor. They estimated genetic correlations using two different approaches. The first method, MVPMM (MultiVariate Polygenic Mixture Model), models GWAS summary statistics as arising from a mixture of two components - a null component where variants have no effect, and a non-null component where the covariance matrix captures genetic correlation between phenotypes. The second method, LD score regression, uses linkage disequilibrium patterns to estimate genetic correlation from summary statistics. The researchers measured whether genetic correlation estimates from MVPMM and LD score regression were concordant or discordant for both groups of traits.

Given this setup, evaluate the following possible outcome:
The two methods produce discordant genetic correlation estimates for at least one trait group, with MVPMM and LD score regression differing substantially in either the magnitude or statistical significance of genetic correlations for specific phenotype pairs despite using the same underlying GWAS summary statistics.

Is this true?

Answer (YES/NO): NO